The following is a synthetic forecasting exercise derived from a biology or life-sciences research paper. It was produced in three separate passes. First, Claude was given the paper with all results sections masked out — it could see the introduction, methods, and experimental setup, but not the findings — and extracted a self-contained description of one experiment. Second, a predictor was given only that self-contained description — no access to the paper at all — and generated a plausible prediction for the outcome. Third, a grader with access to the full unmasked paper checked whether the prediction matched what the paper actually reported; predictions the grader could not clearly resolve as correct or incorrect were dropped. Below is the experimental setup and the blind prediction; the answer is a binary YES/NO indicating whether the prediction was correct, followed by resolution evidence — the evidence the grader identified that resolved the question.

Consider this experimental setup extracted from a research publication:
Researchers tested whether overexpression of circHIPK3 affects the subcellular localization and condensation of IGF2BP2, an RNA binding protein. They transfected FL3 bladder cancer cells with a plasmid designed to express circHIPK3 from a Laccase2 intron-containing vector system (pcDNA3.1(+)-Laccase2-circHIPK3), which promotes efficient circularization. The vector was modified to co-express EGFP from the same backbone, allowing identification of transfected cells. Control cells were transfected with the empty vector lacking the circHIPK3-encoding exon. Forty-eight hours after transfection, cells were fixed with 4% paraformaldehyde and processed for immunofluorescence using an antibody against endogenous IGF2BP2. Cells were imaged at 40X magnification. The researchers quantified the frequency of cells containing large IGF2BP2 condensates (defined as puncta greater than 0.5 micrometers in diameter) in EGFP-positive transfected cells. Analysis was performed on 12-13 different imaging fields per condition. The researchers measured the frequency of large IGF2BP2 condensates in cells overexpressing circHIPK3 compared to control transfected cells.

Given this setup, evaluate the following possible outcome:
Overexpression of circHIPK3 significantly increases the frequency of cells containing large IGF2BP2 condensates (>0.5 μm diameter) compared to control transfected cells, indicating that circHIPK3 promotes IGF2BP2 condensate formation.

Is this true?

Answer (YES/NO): YES